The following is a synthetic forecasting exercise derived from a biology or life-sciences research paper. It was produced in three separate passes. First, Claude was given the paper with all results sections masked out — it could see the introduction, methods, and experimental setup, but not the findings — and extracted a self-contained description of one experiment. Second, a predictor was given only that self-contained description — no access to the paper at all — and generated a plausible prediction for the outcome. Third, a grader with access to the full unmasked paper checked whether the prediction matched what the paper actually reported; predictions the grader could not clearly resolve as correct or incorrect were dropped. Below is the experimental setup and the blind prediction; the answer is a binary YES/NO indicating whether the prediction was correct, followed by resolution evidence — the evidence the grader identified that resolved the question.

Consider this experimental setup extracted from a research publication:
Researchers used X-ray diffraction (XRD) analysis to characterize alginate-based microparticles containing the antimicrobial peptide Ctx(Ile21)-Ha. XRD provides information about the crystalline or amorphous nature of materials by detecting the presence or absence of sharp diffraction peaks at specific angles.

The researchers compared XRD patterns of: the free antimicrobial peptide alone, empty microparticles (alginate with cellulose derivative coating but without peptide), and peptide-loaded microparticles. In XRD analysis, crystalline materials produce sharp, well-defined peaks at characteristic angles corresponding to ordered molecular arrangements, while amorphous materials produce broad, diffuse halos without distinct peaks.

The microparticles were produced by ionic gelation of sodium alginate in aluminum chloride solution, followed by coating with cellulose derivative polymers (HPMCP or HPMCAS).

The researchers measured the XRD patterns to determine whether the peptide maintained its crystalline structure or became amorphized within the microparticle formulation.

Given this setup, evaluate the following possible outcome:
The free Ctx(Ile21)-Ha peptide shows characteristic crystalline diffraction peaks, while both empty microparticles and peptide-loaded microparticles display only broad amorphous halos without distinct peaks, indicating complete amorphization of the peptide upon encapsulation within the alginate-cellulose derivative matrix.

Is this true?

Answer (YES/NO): NO